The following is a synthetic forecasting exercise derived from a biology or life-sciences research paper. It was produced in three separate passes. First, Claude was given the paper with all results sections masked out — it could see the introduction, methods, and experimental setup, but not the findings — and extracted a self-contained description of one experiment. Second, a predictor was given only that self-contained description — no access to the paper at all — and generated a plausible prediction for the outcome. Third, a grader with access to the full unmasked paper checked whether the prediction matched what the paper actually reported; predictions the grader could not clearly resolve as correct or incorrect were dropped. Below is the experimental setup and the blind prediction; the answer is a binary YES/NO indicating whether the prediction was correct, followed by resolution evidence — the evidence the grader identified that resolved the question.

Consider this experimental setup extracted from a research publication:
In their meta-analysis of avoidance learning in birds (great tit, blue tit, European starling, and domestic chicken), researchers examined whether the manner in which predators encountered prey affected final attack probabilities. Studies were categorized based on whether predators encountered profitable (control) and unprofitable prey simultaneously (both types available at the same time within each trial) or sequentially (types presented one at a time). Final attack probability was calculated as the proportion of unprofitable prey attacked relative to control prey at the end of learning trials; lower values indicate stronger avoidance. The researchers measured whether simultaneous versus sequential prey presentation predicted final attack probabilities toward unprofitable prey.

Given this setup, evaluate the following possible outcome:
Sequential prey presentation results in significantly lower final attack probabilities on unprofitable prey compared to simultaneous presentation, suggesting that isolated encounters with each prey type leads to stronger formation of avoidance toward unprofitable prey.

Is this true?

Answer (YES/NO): NO